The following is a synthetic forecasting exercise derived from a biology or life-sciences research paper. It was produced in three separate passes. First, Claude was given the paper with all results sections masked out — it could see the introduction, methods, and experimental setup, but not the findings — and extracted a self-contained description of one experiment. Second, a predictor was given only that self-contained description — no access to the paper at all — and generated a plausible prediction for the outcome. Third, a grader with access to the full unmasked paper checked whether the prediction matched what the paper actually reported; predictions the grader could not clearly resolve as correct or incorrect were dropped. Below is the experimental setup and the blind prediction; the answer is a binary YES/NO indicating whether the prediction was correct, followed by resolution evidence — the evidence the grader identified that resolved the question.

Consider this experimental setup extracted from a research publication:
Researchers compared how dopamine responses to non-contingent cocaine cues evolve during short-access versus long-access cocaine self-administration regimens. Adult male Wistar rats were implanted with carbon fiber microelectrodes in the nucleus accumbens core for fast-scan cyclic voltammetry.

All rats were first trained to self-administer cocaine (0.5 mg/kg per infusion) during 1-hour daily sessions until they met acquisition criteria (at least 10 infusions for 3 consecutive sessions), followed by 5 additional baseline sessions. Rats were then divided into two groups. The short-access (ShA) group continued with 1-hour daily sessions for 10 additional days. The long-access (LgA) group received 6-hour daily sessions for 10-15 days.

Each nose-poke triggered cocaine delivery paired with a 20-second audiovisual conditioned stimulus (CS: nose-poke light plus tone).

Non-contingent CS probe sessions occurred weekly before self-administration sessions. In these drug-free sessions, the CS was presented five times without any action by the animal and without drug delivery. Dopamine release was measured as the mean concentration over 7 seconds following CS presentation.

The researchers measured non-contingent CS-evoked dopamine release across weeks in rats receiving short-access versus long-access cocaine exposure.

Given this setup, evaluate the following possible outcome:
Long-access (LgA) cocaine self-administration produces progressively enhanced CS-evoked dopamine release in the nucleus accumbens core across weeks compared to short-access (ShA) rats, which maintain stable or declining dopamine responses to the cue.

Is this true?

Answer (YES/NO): YES